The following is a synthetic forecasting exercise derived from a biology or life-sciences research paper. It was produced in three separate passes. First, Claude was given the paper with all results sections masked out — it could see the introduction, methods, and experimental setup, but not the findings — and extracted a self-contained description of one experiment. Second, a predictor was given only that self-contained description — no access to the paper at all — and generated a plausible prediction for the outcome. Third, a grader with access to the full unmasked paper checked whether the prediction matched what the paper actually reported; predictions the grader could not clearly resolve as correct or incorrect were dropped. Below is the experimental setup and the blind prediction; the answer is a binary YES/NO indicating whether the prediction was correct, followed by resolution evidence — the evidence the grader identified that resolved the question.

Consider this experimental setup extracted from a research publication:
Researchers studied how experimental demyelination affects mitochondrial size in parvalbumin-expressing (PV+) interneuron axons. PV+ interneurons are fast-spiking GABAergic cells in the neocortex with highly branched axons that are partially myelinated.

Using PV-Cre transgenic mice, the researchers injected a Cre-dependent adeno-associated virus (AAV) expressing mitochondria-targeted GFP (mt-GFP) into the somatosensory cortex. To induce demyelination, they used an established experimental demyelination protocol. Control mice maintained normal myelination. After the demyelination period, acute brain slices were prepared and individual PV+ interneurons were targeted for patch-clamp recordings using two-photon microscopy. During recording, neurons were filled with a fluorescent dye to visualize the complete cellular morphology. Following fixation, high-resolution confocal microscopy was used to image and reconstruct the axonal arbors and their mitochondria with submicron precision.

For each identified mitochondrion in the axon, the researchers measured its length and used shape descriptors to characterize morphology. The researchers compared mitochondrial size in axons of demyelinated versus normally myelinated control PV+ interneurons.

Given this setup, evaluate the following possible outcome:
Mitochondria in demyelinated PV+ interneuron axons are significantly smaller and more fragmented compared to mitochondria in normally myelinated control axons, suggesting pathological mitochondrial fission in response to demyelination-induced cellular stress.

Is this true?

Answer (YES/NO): NO